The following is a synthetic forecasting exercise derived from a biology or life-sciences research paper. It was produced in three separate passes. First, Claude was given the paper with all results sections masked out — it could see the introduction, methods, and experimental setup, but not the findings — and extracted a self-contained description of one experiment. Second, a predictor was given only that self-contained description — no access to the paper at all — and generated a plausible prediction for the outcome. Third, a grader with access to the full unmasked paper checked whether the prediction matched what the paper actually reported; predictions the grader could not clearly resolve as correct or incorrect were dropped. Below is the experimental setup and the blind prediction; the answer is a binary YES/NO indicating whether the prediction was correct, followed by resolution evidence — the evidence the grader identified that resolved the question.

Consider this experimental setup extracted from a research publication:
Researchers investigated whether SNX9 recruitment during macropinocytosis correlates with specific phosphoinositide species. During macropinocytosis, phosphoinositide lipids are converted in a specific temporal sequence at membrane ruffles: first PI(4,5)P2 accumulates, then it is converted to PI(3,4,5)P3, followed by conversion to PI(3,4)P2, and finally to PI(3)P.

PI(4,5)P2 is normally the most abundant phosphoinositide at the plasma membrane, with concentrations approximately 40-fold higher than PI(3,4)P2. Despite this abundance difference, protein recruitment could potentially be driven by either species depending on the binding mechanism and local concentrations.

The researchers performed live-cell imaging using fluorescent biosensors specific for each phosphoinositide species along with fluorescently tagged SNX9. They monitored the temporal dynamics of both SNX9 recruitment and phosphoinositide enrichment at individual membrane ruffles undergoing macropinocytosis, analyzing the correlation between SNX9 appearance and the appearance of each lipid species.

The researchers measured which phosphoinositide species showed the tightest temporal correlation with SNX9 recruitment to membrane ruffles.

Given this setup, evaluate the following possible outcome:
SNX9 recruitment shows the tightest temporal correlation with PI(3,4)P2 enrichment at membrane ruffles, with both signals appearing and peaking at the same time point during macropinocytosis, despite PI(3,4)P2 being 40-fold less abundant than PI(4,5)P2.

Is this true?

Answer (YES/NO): YES